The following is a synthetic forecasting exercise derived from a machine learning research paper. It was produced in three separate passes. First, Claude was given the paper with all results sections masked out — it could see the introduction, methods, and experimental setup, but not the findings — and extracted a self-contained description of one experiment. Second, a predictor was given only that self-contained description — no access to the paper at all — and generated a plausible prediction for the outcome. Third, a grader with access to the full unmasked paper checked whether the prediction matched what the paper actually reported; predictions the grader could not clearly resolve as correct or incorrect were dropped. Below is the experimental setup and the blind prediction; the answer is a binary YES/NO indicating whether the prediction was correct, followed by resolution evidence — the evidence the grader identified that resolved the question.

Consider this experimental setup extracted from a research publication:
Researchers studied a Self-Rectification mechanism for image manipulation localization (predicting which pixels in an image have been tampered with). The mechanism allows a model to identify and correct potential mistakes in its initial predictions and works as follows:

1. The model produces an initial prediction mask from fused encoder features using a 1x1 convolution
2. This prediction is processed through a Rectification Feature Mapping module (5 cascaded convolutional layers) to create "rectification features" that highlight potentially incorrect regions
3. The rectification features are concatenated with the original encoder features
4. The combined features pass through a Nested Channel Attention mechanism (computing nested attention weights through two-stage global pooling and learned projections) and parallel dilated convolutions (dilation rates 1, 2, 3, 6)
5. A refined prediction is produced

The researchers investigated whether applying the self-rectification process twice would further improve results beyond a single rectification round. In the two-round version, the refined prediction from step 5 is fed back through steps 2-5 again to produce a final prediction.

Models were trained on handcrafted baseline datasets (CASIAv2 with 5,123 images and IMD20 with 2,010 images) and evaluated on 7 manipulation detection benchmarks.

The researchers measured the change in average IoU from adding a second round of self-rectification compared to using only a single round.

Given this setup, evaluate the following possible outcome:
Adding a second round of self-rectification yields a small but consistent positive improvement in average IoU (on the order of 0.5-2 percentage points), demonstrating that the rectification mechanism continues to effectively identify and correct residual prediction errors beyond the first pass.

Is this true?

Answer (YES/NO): YES